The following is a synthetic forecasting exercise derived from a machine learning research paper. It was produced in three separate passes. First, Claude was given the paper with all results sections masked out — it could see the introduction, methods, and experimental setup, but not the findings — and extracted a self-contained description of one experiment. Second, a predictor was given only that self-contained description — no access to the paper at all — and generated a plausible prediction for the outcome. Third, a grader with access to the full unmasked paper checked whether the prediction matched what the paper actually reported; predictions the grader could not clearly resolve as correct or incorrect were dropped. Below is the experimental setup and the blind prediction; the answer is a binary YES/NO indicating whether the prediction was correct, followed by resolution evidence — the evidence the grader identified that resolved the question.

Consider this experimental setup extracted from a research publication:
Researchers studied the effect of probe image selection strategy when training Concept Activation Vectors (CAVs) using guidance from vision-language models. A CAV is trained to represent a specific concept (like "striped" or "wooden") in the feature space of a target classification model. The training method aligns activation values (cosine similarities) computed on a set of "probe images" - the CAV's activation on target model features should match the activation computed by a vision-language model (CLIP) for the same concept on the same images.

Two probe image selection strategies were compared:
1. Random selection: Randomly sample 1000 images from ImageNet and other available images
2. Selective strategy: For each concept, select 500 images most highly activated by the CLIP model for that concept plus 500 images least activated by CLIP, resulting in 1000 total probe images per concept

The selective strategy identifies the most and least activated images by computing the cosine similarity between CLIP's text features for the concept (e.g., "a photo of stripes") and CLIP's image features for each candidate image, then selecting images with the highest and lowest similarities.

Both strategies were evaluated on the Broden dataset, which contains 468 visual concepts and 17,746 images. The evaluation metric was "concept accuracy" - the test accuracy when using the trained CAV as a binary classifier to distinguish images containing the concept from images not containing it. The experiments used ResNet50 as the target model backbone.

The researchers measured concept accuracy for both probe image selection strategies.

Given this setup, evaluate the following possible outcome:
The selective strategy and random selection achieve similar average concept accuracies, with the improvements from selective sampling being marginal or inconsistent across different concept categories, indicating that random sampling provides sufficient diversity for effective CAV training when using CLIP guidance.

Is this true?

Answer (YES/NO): NO